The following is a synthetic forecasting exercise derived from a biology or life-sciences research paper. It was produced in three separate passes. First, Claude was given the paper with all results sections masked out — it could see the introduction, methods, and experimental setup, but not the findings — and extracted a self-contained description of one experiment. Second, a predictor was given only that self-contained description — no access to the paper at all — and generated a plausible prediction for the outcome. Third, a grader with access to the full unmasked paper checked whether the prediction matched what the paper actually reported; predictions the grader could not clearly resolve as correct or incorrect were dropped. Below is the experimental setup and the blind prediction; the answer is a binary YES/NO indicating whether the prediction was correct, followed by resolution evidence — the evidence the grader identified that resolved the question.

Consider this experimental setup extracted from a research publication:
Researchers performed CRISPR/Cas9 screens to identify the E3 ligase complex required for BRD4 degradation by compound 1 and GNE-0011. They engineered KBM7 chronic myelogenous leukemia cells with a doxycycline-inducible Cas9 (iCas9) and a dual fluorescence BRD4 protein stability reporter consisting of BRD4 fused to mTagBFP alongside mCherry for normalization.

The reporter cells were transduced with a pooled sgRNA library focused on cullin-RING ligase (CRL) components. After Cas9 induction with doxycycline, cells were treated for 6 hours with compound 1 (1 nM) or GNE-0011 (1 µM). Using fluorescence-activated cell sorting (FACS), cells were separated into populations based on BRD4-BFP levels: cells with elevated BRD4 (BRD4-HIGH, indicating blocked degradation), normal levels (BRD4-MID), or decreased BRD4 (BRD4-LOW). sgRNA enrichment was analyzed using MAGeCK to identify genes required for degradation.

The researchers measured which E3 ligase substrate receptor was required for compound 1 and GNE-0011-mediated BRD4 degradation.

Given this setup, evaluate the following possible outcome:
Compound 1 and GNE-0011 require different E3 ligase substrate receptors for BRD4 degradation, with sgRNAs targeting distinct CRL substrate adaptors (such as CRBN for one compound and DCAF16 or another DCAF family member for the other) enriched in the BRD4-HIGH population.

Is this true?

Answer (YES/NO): NO